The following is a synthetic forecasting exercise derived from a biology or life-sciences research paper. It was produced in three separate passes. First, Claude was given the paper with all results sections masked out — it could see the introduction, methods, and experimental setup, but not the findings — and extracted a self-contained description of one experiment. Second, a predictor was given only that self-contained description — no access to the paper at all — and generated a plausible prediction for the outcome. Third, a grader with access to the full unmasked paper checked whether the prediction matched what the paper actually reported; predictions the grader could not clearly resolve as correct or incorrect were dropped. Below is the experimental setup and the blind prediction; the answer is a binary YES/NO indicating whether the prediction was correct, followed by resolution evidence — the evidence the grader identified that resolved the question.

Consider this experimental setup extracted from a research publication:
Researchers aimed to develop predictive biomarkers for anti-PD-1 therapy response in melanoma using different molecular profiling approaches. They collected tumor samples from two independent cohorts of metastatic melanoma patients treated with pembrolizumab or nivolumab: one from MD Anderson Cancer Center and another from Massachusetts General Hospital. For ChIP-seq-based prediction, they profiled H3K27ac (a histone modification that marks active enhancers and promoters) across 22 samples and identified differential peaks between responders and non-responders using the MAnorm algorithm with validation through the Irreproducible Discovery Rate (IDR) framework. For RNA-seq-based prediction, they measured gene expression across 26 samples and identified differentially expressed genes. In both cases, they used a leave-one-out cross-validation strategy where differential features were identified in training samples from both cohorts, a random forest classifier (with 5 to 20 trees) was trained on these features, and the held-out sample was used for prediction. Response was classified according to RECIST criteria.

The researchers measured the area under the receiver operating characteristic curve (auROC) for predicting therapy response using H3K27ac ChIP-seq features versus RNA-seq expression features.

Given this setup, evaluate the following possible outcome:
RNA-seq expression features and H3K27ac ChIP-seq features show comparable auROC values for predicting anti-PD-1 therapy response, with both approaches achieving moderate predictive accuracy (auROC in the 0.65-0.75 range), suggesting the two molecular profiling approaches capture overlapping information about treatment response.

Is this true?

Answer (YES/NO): NO